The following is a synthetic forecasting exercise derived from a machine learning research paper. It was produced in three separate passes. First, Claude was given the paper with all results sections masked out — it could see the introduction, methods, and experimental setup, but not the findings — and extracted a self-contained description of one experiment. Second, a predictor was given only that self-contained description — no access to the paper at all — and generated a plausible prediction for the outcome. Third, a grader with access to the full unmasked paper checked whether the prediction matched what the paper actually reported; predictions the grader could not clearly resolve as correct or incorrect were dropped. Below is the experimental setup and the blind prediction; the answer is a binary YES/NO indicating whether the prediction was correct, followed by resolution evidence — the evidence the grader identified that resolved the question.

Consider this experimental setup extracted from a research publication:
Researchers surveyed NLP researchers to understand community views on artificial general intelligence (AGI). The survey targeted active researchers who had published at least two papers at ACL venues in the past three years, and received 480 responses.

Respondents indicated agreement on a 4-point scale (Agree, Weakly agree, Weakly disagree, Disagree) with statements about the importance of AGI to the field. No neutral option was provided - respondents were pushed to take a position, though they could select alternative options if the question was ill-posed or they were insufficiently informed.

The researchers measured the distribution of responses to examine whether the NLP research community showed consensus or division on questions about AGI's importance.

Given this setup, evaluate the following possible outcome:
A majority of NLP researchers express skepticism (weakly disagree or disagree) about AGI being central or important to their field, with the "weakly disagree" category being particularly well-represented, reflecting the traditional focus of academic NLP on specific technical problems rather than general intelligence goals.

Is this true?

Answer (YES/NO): NO